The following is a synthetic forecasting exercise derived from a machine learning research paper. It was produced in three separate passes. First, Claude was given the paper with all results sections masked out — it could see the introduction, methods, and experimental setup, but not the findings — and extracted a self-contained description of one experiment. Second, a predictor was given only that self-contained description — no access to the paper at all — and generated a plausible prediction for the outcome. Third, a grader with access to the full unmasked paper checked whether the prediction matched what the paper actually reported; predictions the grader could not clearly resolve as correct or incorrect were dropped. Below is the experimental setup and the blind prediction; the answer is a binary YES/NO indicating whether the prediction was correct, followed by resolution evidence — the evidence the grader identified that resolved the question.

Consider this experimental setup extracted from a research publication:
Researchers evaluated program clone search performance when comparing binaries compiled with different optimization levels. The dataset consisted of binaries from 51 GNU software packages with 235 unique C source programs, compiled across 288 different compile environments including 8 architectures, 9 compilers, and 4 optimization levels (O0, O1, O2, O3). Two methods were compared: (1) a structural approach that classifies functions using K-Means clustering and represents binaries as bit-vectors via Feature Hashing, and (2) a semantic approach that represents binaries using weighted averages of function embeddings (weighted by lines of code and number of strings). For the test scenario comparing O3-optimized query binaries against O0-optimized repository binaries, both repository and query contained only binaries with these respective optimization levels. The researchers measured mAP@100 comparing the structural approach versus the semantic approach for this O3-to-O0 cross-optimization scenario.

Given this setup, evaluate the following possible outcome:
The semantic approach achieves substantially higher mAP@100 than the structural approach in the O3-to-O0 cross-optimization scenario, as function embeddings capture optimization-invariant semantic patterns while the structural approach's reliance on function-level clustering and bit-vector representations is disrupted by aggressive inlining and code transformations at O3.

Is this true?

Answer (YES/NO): NO